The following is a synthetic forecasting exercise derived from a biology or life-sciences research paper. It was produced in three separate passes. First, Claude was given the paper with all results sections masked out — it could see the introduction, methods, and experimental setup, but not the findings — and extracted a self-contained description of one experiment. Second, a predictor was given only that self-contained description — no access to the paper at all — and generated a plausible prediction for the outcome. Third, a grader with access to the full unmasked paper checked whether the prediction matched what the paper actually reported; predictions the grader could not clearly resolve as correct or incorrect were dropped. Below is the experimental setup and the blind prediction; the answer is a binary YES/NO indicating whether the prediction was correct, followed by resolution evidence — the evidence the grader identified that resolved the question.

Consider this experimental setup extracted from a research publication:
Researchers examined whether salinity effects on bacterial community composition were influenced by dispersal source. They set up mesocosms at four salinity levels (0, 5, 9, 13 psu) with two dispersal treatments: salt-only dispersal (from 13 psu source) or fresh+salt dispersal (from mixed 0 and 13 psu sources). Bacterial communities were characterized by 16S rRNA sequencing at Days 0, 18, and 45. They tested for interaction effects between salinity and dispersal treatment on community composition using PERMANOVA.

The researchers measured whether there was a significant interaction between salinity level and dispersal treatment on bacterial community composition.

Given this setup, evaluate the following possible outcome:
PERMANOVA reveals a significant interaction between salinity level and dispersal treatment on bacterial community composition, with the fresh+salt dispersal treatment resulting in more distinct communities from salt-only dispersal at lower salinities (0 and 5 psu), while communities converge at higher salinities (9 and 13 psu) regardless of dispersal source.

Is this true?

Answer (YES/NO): NO